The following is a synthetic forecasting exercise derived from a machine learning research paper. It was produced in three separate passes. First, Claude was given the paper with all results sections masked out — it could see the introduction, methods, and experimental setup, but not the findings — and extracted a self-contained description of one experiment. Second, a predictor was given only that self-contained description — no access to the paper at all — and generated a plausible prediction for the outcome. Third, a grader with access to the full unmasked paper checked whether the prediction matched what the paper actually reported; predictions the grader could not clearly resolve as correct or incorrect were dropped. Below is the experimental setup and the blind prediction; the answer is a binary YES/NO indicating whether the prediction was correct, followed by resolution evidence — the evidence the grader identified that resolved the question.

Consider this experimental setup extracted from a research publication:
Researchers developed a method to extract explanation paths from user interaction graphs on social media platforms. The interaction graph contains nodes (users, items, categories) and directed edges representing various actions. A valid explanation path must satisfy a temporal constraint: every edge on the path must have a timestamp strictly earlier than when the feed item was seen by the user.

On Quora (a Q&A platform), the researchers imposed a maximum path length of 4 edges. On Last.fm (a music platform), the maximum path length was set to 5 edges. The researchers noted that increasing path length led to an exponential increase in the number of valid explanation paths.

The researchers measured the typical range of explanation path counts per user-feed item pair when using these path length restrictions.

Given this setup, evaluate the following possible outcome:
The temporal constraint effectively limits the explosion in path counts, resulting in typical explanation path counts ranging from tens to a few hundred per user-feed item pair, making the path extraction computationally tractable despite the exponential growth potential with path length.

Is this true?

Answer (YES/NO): NO